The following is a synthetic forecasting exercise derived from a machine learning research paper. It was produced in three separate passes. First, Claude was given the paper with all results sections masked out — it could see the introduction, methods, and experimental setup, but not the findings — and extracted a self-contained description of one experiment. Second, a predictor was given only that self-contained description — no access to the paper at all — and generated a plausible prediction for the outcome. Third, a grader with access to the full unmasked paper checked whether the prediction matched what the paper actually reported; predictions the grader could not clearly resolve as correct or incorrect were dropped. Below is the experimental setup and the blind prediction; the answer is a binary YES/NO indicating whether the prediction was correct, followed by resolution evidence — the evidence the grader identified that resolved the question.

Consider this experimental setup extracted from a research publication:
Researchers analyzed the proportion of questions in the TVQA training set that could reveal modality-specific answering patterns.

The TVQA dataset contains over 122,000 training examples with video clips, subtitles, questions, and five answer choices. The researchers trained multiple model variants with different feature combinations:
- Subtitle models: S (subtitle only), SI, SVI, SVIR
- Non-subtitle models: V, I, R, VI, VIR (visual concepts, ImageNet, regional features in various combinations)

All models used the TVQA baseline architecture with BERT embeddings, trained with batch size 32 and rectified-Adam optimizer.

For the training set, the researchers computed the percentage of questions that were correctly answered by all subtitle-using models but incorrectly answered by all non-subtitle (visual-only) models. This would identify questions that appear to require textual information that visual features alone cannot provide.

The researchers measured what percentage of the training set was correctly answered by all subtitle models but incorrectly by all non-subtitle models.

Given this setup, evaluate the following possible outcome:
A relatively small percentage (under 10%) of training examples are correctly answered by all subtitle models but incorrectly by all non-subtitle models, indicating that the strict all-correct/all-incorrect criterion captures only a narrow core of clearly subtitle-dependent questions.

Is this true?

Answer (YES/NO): NO